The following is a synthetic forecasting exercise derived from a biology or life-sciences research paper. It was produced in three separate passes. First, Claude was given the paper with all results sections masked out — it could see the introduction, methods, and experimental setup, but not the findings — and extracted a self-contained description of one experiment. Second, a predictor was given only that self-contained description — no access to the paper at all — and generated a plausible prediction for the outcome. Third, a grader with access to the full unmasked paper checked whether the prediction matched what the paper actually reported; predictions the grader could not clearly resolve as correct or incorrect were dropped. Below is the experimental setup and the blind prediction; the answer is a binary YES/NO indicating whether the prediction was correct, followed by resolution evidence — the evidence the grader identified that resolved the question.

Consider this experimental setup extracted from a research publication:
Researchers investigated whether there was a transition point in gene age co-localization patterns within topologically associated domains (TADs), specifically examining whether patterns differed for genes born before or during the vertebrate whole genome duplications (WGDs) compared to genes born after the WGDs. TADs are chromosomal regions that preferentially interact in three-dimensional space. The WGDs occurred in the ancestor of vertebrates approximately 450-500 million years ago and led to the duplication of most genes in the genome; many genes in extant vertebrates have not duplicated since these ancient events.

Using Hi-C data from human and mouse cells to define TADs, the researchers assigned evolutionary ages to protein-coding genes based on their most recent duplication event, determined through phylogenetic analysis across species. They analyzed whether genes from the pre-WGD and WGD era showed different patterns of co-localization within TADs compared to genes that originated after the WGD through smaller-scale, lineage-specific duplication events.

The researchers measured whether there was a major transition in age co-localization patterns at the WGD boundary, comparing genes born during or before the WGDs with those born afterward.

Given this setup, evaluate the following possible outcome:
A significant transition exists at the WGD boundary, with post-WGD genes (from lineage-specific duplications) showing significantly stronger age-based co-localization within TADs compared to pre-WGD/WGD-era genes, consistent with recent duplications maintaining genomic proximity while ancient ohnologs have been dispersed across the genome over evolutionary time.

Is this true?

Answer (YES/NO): NO